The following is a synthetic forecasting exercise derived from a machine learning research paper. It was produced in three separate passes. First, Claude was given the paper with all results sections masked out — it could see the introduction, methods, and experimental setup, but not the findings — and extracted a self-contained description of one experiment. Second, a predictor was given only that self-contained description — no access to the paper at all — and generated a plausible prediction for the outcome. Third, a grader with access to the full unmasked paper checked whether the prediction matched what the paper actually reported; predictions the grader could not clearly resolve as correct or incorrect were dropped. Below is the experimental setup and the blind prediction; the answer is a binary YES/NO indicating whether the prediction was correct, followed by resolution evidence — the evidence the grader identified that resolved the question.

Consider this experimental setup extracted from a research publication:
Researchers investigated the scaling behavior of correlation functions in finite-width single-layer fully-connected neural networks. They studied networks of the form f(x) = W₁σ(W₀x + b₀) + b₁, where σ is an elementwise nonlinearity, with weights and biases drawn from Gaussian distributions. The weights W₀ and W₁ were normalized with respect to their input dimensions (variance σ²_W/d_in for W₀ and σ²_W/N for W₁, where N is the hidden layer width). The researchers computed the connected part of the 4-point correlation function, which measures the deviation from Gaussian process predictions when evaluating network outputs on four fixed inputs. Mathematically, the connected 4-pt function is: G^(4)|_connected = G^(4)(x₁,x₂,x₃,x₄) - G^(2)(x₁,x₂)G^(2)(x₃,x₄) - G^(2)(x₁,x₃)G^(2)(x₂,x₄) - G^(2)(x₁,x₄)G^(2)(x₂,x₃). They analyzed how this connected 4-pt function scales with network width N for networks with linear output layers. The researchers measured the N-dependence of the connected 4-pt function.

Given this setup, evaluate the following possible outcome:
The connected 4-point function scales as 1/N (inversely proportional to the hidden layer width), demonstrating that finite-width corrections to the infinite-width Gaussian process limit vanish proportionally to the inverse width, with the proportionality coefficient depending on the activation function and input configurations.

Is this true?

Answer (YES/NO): YES